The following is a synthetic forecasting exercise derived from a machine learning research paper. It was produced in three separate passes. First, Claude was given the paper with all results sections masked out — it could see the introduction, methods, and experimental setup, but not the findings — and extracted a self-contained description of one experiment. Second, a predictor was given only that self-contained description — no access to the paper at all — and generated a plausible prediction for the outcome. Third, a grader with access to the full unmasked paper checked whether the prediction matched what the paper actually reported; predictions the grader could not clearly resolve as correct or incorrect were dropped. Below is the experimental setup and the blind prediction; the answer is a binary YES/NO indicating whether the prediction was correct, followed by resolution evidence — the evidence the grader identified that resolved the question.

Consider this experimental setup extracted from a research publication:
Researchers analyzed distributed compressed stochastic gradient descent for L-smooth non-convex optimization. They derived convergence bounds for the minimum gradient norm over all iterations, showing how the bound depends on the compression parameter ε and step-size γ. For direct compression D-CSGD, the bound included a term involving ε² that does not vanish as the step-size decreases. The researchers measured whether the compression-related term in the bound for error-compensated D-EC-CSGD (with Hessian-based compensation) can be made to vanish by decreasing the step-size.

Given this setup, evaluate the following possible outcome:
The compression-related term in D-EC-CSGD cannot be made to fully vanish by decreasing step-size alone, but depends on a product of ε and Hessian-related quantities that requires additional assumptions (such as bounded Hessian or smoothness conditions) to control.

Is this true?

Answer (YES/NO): NO